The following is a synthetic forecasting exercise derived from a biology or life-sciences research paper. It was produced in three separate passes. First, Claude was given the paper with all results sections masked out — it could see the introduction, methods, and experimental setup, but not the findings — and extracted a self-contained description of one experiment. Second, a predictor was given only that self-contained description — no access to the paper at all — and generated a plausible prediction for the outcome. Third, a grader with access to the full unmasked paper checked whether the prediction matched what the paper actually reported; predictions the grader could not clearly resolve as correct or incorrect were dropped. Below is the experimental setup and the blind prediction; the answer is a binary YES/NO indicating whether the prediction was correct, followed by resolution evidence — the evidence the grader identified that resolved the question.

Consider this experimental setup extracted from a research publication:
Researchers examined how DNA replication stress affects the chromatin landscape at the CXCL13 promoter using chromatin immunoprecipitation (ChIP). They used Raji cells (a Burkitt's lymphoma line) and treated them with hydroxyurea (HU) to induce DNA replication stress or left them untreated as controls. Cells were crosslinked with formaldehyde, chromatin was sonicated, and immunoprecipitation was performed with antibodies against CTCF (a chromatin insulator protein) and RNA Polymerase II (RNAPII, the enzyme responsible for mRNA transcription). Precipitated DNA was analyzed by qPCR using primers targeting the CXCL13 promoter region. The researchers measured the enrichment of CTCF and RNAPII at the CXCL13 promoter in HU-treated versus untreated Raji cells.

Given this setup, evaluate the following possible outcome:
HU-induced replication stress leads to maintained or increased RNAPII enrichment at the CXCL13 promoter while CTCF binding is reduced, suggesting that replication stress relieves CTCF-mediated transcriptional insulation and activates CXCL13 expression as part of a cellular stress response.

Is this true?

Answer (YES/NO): NO